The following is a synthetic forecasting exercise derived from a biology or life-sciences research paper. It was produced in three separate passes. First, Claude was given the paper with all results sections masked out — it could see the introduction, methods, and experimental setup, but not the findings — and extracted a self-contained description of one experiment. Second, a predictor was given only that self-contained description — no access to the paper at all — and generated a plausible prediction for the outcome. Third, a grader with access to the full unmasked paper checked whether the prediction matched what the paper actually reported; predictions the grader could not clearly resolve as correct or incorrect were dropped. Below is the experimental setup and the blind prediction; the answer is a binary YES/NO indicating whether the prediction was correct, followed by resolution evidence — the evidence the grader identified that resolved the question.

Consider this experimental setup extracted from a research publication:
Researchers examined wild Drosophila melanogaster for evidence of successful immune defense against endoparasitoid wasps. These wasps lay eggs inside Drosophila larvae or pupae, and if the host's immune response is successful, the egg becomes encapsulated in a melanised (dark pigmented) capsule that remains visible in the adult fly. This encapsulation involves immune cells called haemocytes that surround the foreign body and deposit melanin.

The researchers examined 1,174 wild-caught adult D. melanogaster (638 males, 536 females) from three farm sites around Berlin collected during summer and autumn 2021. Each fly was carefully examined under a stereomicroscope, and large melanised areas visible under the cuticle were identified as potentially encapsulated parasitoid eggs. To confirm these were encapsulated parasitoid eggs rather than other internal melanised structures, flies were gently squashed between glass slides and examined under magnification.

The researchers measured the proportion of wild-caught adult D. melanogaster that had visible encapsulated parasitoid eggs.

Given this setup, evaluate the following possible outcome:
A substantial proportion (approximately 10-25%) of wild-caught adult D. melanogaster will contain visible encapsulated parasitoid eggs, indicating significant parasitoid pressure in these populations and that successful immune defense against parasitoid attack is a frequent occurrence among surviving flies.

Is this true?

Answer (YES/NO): YES